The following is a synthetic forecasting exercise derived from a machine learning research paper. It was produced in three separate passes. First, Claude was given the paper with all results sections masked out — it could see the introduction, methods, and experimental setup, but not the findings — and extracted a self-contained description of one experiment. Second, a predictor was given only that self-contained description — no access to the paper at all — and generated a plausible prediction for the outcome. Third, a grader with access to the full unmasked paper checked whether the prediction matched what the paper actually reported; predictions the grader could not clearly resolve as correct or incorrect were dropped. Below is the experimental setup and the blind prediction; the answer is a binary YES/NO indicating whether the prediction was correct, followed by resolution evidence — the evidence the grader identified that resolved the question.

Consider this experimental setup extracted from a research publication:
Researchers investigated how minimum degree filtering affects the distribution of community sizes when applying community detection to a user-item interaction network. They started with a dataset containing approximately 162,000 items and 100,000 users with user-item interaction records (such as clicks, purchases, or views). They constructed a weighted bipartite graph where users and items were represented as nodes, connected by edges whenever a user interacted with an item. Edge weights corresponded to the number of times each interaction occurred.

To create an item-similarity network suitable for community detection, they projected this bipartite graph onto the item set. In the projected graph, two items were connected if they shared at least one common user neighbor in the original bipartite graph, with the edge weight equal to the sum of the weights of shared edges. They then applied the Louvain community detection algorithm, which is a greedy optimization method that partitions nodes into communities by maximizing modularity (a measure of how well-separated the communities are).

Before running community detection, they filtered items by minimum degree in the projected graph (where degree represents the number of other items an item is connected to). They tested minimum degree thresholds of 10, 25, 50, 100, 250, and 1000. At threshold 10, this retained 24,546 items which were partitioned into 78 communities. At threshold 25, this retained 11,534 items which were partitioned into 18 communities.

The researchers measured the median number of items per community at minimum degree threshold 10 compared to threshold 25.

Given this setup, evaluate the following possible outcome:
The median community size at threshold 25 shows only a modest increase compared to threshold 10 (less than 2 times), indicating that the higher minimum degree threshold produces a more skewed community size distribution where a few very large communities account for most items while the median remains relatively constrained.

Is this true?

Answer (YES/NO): NO